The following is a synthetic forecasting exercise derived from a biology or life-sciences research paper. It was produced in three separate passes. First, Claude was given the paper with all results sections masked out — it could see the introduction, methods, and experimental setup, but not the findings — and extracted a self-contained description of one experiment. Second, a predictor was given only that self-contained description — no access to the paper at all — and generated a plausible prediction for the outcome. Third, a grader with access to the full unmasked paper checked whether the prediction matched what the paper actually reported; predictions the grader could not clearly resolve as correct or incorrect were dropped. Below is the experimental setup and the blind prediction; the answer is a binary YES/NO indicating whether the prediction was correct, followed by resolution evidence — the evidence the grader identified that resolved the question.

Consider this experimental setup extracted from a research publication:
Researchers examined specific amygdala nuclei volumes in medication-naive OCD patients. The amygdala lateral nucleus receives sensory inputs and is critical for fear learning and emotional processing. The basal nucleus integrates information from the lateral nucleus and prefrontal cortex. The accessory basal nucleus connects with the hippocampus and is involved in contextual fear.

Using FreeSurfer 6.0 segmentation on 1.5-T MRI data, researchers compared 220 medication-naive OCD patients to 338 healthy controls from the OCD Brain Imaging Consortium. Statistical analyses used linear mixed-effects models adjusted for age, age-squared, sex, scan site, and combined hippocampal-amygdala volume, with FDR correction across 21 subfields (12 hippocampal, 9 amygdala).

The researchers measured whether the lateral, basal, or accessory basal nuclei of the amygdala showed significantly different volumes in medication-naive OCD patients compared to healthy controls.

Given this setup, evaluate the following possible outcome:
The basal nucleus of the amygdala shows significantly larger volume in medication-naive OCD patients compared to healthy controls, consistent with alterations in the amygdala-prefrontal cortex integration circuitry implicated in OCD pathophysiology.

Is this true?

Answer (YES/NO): NO